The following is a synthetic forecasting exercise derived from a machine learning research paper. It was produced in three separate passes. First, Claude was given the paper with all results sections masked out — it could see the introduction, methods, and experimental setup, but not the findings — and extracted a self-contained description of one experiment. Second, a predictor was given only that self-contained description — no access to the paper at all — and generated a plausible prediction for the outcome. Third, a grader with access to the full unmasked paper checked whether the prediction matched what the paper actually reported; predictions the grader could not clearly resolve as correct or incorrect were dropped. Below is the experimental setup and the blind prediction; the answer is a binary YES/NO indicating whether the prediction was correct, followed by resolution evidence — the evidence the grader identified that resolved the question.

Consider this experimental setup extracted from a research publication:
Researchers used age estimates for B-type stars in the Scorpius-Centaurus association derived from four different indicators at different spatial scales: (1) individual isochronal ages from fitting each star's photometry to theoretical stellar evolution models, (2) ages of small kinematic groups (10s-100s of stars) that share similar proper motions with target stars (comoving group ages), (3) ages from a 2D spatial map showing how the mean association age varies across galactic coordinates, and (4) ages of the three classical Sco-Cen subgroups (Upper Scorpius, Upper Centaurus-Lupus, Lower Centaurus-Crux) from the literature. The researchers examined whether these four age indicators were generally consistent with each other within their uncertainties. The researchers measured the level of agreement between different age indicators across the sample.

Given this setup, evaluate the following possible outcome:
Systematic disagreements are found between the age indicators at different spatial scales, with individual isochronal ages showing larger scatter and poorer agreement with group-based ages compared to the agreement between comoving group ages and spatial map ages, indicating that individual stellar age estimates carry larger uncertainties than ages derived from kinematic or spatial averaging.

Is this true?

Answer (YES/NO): NO